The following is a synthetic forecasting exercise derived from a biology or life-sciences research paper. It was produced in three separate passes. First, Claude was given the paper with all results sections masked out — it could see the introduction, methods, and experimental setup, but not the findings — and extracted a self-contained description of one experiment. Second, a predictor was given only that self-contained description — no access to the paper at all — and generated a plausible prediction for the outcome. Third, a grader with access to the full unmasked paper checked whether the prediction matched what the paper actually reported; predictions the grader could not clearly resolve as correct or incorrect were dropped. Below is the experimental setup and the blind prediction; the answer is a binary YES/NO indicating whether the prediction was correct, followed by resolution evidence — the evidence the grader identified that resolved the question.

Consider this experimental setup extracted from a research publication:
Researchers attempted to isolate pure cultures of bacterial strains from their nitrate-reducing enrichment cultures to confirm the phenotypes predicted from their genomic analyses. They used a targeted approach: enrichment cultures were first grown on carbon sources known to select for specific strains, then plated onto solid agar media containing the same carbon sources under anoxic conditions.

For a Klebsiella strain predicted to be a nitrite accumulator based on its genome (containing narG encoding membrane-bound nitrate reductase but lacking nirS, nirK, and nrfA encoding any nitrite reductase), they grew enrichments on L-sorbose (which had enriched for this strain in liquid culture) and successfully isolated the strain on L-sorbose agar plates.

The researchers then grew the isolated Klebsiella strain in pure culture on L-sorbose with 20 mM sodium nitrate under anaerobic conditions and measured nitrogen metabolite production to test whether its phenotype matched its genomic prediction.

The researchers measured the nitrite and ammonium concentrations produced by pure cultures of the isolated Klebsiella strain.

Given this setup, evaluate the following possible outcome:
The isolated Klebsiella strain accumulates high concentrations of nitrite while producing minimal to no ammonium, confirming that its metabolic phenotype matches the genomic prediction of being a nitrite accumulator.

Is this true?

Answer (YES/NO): YES